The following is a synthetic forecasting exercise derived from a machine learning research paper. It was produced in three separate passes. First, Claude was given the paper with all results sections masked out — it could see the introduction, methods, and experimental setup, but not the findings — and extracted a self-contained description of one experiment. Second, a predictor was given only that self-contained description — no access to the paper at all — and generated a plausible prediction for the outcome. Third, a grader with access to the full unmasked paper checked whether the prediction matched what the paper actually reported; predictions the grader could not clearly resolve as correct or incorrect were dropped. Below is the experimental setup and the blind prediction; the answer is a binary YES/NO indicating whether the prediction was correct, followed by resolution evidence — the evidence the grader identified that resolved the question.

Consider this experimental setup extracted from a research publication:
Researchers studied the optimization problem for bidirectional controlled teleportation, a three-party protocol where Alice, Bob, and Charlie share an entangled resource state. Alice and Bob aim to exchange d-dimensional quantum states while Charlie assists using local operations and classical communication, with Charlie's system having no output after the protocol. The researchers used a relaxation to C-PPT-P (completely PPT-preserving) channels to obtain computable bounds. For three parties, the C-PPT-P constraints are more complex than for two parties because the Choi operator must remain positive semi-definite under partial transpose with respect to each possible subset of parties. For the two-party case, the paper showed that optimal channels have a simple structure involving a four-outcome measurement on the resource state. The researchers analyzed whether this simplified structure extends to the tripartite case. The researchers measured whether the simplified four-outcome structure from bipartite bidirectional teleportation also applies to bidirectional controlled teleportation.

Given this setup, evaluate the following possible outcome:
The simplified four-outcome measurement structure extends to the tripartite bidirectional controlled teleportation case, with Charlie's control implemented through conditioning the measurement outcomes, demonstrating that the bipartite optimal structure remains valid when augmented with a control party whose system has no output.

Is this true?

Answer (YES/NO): YES